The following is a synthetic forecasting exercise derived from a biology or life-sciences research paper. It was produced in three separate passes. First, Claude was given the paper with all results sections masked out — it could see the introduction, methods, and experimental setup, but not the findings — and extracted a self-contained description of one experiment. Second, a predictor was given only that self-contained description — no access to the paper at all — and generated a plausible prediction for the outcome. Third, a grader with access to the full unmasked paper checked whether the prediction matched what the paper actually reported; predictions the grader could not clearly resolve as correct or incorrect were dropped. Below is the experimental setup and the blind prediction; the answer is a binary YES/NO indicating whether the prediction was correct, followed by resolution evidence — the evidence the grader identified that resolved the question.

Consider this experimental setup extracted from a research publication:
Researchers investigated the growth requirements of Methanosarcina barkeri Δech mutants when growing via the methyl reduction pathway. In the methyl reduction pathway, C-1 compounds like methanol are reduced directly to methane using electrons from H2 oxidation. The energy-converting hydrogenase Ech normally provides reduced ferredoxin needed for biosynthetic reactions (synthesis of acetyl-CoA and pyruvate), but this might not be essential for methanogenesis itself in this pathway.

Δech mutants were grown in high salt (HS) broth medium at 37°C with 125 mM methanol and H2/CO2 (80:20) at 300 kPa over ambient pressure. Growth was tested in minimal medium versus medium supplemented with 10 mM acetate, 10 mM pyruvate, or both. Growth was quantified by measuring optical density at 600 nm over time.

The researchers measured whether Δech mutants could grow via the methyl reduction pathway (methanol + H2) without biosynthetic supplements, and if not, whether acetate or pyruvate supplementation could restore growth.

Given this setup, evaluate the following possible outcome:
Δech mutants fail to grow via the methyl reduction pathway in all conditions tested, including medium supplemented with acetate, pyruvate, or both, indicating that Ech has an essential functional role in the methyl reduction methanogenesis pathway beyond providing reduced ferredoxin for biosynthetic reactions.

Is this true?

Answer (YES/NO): NO